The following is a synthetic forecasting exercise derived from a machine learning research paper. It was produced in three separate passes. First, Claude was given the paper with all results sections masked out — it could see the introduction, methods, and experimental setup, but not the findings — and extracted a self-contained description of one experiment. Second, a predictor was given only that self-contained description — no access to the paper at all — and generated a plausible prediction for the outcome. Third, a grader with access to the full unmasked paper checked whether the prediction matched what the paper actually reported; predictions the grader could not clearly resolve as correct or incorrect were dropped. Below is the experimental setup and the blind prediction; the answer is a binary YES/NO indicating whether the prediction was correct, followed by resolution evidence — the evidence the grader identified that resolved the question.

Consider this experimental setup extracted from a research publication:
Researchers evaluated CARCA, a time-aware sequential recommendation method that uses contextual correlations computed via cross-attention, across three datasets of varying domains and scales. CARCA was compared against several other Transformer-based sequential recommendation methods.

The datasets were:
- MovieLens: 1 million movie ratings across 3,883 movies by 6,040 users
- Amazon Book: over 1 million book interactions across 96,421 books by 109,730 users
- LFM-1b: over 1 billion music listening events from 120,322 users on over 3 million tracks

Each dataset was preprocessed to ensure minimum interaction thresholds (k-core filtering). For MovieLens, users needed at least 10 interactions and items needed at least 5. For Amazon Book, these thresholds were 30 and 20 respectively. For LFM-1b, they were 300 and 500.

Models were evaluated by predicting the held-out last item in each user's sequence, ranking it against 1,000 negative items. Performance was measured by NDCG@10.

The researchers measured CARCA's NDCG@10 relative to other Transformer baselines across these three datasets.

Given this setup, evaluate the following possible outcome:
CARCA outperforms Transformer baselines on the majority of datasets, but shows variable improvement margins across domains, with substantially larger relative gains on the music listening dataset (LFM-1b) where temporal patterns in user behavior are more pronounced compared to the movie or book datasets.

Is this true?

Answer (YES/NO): NO